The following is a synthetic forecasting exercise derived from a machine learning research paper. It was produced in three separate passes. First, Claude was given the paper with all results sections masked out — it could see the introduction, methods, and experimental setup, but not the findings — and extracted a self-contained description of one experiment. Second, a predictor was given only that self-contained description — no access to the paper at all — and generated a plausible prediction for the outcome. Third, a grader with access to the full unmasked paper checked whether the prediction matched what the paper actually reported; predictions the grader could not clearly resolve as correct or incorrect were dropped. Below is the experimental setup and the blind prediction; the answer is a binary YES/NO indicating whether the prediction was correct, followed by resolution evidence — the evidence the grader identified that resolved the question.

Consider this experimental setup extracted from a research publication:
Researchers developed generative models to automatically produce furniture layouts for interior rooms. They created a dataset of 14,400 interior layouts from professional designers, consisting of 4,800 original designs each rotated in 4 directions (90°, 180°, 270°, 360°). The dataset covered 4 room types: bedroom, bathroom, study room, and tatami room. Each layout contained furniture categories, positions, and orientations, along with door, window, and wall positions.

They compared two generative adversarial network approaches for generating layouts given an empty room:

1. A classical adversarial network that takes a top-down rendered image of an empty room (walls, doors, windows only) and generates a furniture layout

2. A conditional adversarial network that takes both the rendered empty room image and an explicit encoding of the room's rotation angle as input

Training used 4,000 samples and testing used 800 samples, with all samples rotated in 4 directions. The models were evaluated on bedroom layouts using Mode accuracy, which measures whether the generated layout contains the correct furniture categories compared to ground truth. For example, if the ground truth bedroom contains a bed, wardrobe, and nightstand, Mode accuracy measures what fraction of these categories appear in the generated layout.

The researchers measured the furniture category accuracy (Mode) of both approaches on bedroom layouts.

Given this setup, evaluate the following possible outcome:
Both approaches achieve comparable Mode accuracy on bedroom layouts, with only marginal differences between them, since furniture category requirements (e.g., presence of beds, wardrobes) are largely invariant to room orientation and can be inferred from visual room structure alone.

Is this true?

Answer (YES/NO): NO